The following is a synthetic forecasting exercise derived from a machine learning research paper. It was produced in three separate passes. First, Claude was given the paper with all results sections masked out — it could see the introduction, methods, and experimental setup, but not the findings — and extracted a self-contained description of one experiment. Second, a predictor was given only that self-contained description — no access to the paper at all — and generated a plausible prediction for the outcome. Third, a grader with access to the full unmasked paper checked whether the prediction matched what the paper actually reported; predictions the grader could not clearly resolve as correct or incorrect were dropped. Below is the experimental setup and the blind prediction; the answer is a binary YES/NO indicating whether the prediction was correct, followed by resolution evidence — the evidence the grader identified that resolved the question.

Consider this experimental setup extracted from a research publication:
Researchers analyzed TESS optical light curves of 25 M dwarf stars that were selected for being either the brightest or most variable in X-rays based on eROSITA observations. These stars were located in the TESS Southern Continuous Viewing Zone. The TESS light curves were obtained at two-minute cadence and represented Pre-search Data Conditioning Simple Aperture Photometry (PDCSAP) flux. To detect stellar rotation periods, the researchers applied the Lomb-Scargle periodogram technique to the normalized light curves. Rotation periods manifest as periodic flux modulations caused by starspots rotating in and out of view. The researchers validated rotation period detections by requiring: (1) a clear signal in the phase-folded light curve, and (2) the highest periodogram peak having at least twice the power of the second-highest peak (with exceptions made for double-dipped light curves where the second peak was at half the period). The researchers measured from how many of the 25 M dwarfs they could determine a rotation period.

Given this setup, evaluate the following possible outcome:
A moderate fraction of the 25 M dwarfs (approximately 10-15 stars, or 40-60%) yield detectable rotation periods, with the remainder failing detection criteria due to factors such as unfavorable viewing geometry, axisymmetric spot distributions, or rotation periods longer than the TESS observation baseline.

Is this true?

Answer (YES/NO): NO